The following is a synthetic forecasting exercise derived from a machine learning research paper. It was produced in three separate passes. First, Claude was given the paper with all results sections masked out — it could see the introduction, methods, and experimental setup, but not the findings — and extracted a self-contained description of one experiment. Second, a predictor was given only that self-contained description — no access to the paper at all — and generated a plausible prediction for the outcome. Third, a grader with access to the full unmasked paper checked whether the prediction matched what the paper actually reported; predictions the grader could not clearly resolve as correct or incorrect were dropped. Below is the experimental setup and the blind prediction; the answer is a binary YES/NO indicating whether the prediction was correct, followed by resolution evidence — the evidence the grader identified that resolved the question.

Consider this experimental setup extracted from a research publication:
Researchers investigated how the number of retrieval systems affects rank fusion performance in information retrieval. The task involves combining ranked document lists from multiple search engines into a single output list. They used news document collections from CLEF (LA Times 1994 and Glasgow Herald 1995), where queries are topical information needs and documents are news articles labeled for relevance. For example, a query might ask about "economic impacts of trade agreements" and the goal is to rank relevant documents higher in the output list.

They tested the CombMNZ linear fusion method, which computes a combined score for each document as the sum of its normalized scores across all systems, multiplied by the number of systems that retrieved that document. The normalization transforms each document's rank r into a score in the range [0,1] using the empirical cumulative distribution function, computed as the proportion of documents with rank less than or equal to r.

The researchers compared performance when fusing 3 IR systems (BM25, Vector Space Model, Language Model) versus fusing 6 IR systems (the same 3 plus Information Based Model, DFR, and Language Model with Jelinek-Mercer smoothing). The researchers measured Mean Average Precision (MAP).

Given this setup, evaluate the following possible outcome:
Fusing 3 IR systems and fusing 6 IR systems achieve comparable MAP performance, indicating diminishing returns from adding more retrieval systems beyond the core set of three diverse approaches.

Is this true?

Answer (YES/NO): NO